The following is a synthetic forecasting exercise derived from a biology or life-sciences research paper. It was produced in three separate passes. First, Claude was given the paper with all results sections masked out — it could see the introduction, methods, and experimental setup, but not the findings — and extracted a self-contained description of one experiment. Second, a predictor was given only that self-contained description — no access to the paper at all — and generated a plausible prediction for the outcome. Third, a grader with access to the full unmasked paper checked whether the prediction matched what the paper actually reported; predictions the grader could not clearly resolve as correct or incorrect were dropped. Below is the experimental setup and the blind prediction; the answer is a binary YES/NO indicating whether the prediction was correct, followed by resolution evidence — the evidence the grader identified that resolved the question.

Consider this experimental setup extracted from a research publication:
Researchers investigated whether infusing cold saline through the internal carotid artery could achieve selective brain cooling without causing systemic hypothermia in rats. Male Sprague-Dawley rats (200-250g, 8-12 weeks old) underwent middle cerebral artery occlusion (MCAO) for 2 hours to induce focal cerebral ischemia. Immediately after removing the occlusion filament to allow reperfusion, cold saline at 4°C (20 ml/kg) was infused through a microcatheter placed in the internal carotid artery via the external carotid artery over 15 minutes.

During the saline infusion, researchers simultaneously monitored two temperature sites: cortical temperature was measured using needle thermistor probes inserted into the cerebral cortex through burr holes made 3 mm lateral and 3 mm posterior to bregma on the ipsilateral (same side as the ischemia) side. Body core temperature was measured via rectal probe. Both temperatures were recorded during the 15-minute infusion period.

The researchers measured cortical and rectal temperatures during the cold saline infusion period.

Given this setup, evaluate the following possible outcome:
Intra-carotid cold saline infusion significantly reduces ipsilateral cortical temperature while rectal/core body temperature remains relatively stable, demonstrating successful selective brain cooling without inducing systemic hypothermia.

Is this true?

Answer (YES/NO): YES